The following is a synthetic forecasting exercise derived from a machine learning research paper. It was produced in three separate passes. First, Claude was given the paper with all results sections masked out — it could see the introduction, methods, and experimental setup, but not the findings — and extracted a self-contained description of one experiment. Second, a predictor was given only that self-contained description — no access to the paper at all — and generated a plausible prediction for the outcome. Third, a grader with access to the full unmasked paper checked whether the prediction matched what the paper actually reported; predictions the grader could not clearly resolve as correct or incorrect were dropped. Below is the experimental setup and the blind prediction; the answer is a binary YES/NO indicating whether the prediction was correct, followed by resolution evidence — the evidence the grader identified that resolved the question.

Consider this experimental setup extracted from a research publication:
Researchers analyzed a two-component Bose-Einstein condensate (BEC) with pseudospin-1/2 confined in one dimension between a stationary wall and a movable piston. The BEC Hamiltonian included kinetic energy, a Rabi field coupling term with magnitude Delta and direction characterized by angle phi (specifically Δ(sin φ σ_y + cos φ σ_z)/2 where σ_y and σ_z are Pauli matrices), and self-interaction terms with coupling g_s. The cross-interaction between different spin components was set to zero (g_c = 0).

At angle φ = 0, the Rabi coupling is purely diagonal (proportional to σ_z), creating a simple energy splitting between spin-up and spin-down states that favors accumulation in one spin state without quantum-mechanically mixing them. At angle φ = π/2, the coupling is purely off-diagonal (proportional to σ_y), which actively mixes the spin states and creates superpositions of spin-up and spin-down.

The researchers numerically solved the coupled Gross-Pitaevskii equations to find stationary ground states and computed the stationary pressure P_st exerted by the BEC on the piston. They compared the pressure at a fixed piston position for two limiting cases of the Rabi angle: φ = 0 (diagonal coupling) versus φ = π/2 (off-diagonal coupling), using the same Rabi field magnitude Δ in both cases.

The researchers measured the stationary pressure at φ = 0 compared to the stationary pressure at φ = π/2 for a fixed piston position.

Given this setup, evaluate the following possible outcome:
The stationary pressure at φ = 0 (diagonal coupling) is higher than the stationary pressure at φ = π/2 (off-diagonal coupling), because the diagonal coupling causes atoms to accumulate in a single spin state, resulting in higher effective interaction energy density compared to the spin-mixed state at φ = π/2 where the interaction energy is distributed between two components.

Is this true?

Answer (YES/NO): YES